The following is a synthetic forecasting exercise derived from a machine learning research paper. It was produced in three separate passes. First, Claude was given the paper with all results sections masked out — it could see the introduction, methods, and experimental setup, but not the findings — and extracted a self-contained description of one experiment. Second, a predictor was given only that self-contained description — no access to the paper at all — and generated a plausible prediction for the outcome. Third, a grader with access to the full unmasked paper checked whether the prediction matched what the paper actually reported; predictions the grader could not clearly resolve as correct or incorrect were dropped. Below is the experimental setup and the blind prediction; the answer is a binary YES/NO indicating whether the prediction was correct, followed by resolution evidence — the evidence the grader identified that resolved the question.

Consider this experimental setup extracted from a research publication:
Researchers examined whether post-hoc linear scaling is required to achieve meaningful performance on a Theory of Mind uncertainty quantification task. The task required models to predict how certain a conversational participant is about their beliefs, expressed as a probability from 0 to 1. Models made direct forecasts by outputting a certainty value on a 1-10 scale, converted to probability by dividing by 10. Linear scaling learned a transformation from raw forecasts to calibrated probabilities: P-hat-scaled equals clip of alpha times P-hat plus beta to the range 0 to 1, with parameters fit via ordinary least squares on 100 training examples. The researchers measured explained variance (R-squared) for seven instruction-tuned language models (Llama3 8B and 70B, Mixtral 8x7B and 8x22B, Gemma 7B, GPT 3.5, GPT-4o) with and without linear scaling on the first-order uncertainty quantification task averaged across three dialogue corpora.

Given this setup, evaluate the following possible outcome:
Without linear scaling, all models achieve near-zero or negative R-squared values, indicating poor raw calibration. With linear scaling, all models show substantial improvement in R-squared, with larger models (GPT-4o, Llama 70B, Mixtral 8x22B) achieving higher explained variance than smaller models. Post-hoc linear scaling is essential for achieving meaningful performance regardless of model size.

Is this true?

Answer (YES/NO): NO